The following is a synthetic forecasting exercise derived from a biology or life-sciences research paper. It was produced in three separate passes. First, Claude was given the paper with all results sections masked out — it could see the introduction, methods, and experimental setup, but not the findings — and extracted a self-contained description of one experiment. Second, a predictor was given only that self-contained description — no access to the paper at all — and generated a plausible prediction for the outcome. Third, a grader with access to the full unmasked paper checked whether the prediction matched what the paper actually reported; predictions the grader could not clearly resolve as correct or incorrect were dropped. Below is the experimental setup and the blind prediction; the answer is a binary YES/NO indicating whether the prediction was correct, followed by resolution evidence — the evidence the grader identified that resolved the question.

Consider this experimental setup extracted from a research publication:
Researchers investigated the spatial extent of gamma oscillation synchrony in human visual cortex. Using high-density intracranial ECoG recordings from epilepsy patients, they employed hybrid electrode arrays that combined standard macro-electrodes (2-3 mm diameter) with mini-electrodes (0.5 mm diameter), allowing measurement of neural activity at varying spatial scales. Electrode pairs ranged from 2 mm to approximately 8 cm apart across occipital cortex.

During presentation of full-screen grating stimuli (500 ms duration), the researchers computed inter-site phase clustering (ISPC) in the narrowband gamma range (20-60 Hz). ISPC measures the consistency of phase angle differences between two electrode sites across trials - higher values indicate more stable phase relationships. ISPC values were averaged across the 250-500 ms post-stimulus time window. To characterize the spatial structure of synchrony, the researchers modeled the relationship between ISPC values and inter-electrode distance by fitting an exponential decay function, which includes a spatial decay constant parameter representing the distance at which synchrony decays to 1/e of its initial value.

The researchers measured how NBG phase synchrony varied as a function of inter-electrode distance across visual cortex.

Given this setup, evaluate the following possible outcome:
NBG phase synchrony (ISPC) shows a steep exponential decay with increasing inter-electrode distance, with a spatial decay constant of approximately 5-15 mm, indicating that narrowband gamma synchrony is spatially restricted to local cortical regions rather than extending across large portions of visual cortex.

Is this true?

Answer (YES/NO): NO